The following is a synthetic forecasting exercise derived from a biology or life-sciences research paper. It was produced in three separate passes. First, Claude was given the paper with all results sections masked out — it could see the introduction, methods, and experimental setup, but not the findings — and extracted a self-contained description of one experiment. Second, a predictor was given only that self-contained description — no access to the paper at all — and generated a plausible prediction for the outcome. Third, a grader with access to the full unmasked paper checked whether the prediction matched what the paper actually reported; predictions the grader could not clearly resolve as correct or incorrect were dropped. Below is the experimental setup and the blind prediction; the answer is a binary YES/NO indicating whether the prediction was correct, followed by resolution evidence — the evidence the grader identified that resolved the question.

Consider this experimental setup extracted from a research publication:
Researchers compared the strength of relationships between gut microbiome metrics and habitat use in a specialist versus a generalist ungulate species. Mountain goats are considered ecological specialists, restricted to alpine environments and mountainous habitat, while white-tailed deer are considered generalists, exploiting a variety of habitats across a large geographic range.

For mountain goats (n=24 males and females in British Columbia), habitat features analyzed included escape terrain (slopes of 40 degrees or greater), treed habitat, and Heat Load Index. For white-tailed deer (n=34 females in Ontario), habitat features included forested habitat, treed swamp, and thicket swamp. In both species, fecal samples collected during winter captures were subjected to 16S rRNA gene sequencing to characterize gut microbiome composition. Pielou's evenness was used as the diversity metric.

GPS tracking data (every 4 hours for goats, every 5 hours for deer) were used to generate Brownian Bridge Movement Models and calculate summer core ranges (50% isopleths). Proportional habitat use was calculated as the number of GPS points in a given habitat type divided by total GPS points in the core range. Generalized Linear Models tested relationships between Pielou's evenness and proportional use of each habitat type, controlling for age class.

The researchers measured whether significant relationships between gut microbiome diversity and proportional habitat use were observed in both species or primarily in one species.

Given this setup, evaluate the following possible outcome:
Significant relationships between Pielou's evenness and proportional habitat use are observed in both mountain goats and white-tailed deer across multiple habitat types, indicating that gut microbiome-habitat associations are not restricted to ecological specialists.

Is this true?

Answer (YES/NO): NO